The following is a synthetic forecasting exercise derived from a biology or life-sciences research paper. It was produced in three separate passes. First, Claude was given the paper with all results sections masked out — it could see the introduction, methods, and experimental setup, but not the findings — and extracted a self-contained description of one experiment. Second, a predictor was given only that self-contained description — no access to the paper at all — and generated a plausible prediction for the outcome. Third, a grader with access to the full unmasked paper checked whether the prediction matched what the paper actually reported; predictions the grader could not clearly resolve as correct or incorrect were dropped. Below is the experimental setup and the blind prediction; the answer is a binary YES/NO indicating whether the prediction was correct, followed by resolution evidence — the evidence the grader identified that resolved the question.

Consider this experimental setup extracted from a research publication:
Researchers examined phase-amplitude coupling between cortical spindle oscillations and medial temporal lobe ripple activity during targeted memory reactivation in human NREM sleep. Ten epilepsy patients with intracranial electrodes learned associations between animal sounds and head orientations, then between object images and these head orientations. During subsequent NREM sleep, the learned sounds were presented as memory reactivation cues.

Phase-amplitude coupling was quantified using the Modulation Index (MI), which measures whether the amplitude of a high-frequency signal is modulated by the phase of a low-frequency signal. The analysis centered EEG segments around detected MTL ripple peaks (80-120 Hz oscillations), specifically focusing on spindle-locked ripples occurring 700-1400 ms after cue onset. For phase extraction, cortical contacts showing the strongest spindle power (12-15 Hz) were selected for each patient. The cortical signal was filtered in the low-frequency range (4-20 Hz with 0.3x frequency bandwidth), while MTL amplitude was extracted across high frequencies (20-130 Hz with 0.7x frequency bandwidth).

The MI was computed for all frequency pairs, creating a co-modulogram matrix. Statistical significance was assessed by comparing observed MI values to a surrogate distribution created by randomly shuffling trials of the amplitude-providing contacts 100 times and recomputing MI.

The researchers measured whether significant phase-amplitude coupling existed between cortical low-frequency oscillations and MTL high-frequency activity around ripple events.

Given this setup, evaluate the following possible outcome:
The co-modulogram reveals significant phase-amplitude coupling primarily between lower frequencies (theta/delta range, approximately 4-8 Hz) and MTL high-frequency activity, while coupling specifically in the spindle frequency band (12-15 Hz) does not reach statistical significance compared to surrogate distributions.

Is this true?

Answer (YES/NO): NO